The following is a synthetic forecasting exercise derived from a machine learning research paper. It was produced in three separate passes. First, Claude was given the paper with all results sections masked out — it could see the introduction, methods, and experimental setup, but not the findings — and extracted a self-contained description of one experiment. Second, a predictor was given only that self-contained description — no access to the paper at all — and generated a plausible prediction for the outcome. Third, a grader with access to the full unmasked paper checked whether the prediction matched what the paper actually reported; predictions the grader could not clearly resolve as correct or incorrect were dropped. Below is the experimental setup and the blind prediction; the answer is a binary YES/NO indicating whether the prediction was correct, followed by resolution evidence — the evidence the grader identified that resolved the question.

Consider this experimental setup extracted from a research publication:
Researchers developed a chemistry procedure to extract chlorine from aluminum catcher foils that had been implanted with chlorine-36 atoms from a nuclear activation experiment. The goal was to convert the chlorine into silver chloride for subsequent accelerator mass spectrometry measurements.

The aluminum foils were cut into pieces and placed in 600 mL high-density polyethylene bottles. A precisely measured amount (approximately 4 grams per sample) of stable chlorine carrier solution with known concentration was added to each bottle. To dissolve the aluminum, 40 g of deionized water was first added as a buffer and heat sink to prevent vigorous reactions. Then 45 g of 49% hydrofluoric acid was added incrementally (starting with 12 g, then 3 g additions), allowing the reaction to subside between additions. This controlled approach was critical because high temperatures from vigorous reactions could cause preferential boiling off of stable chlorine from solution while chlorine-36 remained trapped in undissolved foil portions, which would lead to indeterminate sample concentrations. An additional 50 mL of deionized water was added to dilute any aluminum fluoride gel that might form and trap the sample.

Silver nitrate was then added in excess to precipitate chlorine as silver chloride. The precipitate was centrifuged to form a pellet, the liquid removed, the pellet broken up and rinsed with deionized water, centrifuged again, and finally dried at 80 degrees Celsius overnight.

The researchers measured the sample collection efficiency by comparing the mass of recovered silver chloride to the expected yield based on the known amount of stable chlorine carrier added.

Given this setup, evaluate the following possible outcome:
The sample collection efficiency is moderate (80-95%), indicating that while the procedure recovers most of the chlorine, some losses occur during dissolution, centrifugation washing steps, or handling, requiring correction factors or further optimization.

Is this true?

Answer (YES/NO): YES